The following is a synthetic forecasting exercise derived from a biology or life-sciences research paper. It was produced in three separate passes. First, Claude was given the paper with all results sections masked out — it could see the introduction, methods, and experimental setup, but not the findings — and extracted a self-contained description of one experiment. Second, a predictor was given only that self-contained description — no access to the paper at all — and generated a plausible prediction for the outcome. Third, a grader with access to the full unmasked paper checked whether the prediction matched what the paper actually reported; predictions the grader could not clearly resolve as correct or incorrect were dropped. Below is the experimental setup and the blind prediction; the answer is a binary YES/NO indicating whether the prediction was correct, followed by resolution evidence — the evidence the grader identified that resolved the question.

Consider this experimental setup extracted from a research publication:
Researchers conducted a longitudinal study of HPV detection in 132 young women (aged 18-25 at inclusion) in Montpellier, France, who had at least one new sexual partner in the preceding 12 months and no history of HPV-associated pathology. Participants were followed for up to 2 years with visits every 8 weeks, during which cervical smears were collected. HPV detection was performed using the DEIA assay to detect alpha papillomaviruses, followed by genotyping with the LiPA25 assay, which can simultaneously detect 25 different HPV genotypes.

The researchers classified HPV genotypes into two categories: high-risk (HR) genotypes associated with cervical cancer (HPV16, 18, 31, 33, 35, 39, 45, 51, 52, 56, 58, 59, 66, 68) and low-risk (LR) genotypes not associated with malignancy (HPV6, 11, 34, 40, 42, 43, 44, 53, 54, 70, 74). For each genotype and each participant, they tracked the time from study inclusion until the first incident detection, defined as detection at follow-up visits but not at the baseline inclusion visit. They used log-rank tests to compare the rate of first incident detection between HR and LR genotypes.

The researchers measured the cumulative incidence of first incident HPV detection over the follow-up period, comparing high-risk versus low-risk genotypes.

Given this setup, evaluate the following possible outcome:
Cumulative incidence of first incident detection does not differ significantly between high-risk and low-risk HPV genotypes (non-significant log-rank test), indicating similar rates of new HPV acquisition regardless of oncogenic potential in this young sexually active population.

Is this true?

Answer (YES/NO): NO